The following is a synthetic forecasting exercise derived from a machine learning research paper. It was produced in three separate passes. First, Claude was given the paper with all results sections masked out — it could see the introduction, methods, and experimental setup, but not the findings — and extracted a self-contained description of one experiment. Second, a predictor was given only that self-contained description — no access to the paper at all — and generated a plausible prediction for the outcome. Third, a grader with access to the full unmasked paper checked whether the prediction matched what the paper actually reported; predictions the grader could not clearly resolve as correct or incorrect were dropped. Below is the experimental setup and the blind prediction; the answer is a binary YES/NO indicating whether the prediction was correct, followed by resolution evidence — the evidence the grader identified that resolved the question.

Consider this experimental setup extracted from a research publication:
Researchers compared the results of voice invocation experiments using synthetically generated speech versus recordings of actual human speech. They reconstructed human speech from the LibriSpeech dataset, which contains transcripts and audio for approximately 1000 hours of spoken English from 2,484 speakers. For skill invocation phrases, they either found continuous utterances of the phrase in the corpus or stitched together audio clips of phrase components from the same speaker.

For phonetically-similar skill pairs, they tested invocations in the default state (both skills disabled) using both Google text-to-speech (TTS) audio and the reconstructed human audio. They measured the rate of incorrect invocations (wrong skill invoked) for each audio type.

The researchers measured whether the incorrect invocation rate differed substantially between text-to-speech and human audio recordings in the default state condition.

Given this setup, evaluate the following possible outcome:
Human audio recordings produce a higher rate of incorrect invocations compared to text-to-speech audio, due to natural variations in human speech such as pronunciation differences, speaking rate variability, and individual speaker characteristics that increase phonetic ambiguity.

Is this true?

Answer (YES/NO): NO